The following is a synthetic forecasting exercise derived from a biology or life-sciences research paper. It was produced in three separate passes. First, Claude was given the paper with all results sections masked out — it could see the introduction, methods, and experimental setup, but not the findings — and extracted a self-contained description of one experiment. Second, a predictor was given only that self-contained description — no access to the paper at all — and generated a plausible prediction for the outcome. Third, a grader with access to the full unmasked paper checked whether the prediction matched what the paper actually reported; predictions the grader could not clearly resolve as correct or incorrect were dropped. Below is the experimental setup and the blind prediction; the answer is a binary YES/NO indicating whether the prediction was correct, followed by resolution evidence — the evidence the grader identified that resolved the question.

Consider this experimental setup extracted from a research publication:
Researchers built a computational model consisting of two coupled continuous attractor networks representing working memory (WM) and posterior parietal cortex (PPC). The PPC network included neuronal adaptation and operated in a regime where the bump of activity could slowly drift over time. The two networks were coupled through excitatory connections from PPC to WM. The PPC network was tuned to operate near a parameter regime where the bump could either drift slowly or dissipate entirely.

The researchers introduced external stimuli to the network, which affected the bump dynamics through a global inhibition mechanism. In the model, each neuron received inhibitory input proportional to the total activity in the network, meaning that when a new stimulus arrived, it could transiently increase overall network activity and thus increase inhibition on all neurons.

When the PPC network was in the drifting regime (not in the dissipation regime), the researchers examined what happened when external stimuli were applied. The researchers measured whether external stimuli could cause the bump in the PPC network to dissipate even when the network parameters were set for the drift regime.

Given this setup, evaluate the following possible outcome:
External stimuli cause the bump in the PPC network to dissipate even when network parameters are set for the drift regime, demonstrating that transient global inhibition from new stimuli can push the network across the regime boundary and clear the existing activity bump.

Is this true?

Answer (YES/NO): YES